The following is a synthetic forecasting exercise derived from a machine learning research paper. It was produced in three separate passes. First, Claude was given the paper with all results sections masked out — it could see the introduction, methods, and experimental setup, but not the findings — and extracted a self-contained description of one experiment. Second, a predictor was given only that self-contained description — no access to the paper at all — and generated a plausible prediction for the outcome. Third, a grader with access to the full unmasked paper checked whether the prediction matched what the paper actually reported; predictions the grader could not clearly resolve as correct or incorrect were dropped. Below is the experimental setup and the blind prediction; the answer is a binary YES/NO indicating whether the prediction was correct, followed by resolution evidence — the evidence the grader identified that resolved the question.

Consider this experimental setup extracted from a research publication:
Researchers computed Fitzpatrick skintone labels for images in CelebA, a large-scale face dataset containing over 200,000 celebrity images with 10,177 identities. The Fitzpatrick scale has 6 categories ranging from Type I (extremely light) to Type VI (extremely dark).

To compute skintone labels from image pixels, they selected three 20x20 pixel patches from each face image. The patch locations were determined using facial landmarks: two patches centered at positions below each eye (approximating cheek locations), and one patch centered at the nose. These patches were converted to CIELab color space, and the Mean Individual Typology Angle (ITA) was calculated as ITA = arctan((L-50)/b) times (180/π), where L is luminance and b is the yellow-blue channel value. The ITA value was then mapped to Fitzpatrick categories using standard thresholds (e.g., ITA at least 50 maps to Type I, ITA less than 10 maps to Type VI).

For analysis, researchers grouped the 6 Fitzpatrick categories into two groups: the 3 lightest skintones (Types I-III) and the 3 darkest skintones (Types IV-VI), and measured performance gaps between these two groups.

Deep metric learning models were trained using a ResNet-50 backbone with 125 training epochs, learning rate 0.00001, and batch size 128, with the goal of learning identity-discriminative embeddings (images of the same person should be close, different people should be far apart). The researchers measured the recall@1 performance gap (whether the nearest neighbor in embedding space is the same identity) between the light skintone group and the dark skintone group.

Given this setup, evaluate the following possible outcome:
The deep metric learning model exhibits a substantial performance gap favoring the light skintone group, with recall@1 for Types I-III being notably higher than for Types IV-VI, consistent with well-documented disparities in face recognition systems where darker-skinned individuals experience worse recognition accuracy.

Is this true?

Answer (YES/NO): NO